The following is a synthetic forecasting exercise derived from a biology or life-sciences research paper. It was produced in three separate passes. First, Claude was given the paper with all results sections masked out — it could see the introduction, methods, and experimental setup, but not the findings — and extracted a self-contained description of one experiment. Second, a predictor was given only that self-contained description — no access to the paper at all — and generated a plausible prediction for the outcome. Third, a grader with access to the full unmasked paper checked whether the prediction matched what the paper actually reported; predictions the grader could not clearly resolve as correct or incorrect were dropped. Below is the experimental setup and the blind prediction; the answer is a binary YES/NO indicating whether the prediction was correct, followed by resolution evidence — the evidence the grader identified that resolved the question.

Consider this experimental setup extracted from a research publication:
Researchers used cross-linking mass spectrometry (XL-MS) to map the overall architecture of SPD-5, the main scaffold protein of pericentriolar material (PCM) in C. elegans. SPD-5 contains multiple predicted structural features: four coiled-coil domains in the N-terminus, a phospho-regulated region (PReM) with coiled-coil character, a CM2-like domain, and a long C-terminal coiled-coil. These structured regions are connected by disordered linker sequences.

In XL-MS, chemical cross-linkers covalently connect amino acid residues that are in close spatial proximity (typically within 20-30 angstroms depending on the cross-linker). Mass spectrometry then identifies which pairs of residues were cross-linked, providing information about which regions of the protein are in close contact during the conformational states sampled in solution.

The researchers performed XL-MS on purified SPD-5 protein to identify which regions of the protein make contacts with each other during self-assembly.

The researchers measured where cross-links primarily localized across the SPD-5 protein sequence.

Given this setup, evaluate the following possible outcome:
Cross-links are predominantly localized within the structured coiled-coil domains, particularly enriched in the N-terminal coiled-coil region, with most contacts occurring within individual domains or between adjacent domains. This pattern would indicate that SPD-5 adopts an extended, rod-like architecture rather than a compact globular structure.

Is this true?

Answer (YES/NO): NO